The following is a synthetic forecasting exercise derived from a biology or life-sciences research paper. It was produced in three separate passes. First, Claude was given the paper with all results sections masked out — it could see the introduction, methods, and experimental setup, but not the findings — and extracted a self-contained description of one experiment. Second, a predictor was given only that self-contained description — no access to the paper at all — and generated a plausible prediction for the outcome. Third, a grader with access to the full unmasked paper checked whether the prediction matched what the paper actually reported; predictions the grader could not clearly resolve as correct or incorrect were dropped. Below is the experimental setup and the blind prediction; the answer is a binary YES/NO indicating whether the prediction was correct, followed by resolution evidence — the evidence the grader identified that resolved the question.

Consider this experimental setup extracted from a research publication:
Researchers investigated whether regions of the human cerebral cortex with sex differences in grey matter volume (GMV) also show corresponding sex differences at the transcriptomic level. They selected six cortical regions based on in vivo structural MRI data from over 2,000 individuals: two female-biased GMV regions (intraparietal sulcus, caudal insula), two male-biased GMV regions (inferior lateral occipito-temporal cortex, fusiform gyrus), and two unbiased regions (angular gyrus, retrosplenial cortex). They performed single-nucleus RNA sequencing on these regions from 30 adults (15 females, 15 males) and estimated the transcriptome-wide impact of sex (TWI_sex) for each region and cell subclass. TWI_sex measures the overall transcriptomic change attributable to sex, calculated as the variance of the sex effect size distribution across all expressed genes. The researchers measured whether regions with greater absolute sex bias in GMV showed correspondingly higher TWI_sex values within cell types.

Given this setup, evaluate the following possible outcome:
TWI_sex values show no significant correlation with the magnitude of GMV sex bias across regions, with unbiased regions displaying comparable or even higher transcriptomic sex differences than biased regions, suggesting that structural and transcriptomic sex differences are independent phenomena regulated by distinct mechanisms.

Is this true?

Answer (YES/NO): NO